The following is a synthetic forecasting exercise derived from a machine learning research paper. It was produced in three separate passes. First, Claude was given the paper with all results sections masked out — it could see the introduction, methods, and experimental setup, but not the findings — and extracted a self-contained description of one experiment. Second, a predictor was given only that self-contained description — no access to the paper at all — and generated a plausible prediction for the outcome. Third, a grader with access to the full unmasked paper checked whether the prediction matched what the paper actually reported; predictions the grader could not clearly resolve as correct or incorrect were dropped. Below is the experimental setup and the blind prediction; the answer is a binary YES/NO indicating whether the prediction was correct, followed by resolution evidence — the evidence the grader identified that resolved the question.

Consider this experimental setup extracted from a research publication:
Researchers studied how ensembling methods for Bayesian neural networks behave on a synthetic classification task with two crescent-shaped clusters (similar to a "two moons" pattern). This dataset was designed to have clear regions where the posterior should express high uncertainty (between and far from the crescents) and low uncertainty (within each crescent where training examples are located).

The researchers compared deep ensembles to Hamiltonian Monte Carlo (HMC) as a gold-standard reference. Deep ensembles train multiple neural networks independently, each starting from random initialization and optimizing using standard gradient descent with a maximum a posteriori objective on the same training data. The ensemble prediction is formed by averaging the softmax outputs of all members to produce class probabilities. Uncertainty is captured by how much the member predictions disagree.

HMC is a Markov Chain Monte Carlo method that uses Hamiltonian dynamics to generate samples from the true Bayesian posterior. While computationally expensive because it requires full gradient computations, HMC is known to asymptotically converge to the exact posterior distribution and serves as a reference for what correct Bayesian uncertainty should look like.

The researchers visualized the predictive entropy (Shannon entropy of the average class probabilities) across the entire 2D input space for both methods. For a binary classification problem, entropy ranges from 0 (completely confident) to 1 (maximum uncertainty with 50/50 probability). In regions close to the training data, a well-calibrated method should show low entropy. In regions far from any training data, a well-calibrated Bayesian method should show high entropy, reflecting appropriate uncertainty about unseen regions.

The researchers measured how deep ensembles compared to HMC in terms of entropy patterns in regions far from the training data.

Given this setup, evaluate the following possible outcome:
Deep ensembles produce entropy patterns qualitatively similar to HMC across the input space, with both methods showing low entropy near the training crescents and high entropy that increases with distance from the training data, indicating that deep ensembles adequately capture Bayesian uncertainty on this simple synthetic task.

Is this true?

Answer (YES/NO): NO